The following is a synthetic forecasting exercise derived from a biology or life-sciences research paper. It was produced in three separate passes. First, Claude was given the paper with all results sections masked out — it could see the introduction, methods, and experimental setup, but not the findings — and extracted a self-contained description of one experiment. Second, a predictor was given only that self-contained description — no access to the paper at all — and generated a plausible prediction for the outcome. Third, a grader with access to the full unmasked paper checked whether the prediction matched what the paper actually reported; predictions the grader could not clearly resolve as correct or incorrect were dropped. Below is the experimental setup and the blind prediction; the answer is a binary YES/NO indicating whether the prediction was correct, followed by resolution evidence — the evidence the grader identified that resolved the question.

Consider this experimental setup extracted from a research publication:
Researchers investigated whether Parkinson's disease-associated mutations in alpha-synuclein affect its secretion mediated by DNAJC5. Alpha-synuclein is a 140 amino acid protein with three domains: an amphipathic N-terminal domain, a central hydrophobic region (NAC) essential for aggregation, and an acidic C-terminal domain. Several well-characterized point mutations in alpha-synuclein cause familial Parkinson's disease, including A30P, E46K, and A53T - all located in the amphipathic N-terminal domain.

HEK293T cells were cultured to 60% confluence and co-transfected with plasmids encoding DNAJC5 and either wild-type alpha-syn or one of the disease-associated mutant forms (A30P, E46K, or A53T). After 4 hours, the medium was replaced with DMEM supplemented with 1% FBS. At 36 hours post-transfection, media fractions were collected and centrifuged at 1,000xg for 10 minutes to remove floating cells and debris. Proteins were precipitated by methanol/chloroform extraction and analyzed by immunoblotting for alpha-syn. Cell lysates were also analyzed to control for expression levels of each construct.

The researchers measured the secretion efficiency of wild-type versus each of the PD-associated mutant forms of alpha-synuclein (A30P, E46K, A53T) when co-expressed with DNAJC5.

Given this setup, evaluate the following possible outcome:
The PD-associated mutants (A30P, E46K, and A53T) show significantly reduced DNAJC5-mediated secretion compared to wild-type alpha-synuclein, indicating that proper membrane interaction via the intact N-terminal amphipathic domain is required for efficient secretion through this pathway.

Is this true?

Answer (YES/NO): NO